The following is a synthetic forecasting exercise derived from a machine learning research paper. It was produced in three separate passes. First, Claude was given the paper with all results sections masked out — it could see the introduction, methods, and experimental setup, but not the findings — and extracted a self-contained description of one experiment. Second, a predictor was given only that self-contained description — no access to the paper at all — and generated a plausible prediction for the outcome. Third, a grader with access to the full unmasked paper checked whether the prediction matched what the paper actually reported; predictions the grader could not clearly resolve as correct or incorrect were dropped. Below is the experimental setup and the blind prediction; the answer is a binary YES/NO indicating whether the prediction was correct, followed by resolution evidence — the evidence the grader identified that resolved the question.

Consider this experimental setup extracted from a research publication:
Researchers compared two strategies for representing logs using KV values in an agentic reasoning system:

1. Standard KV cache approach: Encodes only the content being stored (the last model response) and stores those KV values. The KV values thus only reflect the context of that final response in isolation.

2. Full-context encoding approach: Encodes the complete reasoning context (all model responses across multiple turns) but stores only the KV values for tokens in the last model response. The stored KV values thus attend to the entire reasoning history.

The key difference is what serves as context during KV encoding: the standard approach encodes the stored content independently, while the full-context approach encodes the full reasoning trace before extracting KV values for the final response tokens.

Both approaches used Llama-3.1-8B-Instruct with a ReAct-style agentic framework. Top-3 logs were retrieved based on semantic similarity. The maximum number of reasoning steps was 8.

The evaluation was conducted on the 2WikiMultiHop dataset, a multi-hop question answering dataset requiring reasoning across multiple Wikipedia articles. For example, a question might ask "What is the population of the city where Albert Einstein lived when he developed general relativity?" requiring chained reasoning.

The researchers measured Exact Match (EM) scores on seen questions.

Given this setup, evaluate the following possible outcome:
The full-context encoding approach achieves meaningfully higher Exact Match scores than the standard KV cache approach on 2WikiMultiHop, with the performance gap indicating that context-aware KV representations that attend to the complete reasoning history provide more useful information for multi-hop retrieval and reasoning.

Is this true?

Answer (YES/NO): YES